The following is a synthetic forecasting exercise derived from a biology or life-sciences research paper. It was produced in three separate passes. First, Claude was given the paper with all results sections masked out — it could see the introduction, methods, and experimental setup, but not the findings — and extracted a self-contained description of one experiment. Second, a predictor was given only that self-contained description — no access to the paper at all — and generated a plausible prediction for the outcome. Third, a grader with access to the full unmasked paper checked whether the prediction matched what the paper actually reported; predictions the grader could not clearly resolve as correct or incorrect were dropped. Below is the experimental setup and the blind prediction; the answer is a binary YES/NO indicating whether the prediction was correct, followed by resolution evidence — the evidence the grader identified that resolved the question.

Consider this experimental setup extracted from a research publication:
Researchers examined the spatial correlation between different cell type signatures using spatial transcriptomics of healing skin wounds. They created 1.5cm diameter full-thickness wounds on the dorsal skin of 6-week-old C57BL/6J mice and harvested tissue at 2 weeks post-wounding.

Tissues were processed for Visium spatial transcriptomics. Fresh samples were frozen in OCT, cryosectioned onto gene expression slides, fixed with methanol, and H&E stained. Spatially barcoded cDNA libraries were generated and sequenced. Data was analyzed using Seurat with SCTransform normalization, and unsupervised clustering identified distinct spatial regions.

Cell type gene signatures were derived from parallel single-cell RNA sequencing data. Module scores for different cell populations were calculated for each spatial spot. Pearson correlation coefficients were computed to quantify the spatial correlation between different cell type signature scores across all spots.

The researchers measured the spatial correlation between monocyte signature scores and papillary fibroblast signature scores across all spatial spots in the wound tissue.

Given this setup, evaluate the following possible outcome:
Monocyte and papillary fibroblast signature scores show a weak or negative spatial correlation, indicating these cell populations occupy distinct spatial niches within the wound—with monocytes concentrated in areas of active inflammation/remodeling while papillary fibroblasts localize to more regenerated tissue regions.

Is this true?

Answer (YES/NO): NO